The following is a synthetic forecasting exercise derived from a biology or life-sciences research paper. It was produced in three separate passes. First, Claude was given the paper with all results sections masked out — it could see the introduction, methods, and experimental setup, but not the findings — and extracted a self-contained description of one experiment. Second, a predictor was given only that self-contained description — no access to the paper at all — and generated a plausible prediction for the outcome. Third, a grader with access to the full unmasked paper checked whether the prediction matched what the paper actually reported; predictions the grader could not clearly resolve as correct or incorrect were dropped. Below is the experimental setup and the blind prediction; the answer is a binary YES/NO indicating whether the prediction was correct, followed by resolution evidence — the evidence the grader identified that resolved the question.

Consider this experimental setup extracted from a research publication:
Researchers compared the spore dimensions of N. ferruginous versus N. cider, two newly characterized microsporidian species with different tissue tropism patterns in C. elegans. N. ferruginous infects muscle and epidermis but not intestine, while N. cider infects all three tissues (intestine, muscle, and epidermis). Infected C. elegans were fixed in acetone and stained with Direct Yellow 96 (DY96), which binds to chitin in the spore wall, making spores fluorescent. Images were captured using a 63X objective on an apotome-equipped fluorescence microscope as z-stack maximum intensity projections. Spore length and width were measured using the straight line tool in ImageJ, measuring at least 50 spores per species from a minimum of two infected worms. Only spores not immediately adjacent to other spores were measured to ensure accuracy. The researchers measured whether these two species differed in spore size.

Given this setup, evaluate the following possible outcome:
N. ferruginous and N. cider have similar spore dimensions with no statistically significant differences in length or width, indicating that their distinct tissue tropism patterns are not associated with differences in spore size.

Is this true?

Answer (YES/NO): NO